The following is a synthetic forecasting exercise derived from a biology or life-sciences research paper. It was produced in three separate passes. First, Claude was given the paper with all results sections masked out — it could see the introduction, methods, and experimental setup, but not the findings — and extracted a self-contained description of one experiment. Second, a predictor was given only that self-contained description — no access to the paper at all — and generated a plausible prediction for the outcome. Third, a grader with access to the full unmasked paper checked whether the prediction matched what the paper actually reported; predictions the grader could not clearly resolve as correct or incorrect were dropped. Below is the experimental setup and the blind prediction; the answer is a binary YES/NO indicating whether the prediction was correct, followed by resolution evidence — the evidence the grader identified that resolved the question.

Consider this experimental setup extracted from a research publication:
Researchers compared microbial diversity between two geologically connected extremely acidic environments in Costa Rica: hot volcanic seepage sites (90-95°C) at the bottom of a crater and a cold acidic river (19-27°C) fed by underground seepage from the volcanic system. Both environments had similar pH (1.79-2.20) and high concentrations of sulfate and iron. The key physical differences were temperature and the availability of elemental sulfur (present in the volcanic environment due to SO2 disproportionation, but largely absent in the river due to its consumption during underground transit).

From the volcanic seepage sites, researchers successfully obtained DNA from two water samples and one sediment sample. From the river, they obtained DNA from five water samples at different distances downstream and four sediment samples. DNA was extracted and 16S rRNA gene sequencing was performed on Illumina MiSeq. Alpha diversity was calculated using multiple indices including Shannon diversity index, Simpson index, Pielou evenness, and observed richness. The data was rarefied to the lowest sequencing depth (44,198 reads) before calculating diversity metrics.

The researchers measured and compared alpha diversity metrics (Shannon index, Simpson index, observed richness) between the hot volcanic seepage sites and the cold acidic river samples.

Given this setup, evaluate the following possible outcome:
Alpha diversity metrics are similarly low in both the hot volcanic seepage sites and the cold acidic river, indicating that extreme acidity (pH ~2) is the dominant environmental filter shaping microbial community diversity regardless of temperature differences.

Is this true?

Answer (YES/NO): NO